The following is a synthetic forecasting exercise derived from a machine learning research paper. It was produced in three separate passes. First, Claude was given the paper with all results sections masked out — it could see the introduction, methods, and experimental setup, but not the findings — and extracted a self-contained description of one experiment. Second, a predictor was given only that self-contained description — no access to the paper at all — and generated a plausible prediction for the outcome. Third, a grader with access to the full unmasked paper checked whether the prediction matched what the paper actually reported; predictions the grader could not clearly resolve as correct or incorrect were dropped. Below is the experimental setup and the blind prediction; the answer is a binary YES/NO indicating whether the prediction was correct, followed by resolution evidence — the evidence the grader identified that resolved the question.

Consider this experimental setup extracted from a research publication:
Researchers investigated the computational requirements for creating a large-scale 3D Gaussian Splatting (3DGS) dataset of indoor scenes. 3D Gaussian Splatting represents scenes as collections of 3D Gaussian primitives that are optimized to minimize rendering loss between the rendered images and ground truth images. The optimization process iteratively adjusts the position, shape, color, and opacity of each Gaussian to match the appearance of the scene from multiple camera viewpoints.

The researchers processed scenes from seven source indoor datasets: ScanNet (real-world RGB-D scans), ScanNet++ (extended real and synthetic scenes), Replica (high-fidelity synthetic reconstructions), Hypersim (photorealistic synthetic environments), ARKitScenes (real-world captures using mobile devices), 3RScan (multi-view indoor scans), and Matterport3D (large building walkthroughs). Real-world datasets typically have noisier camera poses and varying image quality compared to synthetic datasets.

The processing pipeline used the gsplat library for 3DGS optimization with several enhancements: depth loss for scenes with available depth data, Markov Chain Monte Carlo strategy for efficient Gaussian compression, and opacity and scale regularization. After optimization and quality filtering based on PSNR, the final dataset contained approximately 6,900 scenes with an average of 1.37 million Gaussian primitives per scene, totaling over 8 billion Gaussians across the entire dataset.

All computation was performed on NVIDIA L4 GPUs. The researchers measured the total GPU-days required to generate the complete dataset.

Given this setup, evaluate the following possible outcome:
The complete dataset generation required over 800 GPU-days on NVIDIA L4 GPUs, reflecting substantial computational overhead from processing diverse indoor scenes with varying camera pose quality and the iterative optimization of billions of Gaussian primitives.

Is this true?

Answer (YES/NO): NO